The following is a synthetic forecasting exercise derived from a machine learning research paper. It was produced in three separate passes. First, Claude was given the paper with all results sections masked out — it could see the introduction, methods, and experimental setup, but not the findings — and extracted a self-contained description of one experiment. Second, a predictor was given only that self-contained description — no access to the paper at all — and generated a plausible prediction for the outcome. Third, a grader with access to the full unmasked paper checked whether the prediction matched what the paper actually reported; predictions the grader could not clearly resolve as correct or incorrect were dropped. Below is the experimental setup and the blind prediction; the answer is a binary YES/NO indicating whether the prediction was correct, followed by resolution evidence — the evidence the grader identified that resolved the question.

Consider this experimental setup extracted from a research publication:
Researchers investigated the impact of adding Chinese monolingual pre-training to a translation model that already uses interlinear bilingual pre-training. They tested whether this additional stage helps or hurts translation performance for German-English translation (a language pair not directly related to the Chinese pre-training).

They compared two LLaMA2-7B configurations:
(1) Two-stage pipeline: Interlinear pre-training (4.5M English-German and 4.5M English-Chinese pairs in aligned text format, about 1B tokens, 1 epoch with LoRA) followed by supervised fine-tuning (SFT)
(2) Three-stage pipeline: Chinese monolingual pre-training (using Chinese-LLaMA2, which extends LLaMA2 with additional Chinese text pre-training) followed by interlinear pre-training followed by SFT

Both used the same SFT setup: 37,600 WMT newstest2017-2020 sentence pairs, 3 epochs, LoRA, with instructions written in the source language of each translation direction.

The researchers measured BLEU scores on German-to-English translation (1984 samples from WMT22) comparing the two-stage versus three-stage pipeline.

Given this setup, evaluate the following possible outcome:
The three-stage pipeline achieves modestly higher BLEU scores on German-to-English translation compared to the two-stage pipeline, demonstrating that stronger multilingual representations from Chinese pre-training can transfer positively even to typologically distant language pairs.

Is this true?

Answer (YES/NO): NO